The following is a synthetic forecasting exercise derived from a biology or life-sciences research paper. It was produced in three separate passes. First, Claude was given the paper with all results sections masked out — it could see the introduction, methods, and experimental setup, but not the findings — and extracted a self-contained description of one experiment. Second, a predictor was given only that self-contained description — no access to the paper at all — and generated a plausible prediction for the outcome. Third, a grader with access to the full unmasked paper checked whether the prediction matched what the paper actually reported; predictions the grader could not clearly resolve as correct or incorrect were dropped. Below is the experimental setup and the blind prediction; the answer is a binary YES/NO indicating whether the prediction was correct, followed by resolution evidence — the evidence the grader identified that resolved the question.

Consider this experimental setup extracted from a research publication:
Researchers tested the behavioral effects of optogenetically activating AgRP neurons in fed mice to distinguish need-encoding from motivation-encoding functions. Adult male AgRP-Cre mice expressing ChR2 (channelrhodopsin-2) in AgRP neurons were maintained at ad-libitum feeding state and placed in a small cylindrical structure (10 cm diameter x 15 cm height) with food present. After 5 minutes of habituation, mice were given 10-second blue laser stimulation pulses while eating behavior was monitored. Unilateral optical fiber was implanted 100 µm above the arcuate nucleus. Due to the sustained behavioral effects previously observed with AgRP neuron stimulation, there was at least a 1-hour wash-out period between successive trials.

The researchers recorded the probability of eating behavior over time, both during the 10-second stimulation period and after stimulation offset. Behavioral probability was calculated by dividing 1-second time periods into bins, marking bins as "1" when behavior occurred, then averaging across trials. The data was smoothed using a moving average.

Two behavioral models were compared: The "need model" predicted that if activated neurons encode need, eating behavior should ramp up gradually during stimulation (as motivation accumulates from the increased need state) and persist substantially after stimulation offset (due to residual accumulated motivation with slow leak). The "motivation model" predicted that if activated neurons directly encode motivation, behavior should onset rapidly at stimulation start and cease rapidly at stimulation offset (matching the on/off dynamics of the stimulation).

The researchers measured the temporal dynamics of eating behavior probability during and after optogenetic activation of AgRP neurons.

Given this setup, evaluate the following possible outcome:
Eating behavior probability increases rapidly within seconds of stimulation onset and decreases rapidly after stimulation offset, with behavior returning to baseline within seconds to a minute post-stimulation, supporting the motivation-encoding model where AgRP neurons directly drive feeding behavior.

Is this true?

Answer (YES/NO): NO